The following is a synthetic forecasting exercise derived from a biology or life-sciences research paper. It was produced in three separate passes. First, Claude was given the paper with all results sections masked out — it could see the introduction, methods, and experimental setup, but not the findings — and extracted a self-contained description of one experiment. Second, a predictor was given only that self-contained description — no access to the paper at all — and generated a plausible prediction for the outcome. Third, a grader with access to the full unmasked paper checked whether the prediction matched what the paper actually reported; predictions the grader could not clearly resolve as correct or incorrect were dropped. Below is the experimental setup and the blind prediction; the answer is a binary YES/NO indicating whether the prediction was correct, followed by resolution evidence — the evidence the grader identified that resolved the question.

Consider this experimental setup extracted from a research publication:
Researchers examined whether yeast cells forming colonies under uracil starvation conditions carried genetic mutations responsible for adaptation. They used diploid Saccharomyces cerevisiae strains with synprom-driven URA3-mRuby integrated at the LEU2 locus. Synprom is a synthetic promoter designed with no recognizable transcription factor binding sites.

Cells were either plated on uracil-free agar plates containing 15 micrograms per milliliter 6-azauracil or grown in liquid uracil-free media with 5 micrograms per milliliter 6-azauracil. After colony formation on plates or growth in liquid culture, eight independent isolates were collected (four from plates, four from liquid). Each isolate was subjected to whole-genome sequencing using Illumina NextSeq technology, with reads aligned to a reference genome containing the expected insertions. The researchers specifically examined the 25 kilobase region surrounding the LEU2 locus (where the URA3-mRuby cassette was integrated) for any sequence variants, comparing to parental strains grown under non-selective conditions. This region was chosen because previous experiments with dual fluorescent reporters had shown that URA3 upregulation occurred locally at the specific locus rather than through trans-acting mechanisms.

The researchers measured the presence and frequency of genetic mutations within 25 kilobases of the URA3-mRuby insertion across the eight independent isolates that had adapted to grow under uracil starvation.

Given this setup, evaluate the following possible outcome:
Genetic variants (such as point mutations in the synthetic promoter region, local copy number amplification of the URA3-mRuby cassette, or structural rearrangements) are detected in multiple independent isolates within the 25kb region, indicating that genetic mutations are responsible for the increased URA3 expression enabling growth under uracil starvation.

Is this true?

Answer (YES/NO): NO